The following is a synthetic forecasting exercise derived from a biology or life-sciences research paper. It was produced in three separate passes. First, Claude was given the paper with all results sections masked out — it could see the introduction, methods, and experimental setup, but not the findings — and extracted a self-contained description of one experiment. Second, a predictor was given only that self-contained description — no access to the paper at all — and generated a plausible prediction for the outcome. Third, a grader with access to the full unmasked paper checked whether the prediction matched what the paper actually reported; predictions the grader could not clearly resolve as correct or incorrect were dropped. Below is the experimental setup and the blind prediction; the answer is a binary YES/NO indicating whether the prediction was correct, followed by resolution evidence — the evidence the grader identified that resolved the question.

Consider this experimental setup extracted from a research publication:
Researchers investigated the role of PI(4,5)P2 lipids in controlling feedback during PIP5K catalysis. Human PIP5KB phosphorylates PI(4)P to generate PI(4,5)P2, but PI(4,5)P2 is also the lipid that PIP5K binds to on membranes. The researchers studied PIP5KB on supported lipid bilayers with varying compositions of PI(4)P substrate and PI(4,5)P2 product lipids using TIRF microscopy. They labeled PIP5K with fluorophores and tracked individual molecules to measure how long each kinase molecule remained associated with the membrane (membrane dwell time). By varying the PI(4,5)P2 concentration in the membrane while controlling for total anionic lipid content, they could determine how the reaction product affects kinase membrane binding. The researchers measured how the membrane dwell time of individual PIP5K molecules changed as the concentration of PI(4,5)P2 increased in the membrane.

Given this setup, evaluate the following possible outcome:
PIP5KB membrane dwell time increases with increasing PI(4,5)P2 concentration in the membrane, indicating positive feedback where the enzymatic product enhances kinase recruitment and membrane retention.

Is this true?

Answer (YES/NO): YES